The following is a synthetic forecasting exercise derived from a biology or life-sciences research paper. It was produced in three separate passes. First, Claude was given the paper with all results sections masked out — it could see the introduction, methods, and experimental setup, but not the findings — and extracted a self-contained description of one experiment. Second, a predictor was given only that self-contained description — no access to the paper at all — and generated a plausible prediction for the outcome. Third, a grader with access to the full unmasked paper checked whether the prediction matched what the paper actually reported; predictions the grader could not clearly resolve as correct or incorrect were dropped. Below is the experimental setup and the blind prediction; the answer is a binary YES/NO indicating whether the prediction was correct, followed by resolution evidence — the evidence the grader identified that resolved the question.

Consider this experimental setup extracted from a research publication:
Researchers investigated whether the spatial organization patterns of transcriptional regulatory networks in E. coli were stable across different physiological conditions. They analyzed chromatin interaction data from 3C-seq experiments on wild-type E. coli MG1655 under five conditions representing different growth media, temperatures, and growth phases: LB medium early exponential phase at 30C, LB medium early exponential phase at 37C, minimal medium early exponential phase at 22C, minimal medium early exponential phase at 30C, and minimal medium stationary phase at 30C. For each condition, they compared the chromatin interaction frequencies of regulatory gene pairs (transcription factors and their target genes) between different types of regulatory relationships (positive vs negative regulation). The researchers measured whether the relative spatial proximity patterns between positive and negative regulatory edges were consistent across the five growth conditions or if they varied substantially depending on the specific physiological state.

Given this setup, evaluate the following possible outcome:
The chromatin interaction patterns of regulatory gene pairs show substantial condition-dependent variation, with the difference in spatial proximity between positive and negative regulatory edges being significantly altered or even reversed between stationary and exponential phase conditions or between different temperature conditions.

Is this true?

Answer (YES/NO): NO